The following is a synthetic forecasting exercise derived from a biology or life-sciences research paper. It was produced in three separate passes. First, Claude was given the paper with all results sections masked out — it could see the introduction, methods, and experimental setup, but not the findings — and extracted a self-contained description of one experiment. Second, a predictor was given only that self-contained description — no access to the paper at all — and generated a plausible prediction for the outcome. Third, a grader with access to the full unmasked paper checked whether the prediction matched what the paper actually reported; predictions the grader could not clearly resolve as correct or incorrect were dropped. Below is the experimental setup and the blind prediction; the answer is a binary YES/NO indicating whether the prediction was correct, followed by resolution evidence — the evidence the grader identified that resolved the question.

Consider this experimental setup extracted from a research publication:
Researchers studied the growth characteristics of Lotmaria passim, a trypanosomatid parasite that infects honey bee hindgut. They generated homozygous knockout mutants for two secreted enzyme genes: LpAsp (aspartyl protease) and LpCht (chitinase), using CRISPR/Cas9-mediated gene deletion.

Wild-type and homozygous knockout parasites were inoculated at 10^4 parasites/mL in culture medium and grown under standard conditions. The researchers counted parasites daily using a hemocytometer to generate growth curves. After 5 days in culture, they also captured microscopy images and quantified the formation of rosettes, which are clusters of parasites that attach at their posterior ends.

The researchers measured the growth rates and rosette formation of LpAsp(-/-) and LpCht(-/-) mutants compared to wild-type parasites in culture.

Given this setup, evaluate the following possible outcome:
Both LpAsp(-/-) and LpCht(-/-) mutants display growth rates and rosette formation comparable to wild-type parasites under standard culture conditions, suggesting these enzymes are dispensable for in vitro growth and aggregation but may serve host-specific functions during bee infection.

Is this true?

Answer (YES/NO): NO